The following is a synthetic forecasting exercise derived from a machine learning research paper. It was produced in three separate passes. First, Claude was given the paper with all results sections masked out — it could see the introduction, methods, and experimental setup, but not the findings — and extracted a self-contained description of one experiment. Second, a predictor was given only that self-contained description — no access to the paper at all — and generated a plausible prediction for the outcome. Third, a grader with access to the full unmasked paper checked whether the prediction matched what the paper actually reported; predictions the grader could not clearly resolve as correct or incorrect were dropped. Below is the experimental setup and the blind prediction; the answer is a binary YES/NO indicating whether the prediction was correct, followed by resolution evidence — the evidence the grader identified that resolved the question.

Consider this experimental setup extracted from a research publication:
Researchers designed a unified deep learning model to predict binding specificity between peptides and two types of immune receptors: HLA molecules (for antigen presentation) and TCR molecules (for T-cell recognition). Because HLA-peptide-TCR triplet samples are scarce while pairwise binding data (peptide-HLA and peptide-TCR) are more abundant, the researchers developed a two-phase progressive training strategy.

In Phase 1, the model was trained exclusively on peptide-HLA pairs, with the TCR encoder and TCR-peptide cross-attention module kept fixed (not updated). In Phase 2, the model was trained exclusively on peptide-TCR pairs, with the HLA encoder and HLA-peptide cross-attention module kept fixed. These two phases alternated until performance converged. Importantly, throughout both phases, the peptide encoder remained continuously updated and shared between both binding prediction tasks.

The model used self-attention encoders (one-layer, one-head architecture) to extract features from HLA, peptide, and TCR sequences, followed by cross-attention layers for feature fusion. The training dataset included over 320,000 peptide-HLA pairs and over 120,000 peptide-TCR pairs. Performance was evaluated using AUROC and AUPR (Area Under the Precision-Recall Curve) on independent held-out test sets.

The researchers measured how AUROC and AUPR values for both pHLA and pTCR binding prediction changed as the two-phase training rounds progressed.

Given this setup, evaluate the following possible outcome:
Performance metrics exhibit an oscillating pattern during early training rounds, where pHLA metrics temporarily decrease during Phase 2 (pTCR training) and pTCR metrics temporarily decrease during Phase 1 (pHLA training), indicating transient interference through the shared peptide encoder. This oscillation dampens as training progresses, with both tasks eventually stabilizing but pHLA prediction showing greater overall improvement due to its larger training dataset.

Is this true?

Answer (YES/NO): NO